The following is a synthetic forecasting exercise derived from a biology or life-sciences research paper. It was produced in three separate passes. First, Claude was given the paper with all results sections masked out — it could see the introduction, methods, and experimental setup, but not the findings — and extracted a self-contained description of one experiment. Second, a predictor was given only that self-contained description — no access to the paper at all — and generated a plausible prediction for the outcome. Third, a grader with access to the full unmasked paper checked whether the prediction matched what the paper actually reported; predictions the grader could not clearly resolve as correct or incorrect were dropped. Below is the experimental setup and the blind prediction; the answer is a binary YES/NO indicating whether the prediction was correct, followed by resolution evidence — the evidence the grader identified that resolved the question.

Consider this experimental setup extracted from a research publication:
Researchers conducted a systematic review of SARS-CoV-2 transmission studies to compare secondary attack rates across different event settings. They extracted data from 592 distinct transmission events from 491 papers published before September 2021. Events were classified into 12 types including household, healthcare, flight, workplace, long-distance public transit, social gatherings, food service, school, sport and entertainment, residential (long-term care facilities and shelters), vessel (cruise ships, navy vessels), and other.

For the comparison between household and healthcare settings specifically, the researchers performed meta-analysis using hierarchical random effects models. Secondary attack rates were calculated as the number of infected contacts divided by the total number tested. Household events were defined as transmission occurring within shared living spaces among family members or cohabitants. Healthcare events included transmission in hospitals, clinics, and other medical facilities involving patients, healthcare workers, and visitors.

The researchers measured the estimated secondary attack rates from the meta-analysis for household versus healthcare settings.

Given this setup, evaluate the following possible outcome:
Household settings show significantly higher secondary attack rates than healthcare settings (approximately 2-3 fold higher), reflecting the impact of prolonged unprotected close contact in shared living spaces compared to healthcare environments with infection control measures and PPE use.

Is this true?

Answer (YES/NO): NO